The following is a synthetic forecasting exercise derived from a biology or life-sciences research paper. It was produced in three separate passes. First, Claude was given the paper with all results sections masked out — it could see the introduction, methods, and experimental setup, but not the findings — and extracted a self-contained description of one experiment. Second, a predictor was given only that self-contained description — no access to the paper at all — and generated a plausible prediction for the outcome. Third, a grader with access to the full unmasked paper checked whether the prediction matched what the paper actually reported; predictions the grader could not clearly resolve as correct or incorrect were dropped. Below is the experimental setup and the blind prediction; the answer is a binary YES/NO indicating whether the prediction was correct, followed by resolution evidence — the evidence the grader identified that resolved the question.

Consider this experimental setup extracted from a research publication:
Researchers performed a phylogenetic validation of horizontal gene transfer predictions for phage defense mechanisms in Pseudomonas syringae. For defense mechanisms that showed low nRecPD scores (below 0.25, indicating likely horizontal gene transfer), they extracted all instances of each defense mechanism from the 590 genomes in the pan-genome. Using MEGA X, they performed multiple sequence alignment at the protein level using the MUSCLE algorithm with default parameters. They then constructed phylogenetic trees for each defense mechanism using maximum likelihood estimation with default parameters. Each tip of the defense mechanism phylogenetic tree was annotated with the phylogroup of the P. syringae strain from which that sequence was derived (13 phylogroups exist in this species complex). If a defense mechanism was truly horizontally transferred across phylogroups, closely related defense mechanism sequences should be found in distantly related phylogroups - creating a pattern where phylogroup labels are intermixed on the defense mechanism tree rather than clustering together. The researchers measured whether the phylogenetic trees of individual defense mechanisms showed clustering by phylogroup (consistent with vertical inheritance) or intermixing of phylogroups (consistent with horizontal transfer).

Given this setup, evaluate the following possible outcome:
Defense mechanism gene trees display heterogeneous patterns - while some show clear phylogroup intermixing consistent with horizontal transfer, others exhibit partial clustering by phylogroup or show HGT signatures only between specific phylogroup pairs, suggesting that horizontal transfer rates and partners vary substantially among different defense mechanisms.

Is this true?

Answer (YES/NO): YES